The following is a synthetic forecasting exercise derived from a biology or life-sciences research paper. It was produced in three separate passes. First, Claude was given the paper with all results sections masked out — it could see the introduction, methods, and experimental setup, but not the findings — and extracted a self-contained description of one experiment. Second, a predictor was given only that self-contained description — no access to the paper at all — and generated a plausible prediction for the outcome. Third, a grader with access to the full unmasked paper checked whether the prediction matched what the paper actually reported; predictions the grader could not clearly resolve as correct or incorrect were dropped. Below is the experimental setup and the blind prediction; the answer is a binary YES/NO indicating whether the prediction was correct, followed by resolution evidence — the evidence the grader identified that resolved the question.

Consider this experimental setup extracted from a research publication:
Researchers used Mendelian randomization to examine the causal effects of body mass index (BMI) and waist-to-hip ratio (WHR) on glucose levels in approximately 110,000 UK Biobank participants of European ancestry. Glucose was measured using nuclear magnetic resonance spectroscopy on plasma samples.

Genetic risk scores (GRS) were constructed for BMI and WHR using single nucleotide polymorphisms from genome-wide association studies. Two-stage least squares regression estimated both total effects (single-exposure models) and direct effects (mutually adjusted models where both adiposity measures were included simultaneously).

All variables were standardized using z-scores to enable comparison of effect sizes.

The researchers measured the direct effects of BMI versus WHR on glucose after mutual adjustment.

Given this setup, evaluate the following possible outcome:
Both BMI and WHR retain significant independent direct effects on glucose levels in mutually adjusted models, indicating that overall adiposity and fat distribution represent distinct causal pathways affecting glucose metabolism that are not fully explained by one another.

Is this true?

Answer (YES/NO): NO